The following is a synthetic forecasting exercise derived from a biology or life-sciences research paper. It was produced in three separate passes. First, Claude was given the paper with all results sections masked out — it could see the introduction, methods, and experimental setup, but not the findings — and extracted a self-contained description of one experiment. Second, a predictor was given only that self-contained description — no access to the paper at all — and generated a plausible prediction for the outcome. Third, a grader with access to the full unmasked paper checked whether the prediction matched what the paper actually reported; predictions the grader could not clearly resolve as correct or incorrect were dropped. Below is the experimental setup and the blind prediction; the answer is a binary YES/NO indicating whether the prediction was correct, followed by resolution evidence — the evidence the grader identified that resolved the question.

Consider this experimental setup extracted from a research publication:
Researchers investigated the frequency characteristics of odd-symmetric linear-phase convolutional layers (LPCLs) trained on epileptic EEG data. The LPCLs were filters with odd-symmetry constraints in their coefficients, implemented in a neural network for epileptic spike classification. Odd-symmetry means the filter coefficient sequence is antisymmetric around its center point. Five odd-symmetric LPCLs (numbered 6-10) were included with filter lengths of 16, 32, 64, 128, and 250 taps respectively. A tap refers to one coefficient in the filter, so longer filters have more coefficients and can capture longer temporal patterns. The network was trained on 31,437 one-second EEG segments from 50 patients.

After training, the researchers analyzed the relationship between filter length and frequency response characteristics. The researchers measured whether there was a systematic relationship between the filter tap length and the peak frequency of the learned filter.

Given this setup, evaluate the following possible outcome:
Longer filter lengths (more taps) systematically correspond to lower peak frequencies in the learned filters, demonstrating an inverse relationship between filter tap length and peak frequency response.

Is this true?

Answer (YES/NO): NO